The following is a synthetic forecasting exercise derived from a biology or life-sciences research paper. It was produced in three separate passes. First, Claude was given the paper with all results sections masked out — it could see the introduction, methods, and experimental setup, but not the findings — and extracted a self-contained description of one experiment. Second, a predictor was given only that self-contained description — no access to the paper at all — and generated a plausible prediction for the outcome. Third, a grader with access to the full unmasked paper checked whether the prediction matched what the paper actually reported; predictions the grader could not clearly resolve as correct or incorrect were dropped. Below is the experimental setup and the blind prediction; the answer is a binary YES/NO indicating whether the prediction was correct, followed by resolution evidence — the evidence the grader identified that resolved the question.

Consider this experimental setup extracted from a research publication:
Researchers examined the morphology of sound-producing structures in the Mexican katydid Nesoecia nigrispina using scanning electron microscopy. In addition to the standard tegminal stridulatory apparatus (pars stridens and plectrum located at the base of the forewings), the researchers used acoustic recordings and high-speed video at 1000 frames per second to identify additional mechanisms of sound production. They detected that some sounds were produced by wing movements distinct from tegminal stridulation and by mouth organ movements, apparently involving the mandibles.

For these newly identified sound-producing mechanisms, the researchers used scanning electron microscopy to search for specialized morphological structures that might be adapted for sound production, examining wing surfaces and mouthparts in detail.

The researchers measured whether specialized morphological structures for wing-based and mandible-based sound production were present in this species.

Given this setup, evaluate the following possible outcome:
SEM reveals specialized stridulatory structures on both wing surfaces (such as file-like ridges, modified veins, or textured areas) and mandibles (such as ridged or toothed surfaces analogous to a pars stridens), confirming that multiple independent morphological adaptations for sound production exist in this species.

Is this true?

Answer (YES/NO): NO